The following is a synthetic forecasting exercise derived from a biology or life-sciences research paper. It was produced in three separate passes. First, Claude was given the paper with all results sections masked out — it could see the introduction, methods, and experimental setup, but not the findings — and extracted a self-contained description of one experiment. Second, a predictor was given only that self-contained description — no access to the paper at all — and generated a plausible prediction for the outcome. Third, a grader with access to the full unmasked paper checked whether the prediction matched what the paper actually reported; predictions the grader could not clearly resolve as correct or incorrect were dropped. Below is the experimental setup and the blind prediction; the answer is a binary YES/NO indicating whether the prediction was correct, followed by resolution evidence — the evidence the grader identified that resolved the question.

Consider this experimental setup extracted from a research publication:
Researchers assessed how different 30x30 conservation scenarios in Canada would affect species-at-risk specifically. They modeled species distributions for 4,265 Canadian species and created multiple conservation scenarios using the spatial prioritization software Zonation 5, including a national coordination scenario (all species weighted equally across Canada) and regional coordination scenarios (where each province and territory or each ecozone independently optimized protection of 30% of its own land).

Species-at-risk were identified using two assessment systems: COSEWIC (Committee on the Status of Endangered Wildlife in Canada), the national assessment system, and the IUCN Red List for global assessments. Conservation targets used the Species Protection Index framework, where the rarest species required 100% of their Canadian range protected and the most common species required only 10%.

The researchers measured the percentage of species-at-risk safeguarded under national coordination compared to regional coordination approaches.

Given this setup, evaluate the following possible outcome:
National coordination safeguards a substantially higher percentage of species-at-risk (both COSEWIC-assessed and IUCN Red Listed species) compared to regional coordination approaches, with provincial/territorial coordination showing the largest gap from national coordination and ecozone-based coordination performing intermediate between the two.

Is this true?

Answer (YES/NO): NO